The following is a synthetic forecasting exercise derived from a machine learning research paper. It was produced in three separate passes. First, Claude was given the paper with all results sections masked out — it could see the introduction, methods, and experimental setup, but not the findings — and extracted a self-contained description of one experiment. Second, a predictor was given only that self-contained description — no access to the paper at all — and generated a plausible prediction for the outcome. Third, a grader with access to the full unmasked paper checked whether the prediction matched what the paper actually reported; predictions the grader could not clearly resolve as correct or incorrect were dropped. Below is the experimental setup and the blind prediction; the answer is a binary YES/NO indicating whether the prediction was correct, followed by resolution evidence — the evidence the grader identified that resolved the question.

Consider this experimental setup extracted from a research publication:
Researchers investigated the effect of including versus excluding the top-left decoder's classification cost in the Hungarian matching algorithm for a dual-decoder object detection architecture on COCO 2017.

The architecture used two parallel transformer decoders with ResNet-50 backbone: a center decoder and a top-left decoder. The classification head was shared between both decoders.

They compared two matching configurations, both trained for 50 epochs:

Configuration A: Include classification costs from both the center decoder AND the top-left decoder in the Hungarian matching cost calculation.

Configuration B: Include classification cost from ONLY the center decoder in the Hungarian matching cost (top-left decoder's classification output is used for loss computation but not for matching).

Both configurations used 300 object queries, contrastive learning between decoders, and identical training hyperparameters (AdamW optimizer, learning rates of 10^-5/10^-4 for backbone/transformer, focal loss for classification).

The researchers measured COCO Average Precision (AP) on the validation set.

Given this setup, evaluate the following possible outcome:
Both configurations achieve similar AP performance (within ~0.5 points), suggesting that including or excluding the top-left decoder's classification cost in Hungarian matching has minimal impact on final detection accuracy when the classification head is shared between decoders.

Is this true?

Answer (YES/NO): NO